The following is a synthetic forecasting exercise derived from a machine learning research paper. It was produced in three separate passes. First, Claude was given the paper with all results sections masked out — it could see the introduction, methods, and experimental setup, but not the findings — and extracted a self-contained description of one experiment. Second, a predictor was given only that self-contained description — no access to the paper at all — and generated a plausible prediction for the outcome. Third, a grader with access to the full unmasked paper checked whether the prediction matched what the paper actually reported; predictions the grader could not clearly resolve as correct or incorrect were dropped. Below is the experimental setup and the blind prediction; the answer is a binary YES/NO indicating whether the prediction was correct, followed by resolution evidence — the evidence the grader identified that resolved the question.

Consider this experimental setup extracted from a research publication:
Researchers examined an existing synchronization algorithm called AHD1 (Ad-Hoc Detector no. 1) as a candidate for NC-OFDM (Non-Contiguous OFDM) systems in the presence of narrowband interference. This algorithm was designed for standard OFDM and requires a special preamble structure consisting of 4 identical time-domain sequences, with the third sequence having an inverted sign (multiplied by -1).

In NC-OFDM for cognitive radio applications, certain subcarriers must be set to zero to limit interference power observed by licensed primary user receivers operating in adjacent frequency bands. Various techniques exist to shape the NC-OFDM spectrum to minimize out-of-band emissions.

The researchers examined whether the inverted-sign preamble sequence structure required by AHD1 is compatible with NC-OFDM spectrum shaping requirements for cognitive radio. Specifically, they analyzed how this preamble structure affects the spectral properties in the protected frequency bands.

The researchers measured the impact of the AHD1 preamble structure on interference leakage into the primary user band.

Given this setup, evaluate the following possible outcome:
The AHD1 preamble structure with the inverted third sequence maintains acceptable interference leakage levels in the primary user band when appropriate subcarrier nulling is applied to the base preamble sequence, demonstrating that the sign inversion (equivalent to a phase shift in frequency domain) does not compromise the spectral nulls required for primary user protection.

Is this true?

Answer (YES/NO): NO